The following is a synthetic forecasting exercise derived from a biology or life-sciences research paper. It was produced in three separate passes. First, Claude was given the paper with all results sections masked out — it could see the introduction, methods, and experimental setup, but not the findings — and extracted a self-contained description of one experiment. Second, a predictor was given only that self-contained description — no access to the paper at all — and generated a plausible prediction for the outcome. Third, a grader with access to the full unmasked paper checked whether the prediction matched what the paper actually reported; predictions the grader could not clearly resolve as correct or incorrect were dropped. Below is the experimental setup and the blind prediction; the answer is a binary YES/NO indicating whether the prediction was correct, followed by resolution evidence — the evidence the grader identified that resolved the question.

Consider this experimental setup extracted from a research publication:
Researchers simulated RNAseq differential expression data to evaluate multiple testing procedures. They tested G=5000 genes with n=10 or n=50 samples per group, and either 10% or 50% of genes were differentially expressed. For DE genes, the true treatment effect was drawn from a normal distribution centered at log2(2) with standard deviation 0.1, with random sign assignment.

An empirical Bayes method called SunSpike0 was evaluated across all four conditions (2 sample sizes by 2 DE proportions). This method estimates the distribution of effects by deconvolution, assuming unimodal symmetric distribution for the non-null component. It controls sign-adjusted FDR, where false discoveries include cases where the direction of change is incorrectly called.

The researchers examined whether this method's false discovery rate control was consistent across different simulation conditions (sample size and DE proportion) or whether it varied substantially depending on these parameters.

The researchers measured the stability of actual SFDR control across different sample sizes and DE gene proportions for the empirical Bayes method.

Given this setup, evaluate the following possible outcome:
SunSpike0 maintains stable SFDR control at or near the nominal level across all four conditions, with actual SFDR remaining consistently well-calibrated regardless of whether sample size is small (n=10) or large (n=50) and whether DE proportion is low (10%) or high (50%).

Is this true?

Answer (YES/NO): NO